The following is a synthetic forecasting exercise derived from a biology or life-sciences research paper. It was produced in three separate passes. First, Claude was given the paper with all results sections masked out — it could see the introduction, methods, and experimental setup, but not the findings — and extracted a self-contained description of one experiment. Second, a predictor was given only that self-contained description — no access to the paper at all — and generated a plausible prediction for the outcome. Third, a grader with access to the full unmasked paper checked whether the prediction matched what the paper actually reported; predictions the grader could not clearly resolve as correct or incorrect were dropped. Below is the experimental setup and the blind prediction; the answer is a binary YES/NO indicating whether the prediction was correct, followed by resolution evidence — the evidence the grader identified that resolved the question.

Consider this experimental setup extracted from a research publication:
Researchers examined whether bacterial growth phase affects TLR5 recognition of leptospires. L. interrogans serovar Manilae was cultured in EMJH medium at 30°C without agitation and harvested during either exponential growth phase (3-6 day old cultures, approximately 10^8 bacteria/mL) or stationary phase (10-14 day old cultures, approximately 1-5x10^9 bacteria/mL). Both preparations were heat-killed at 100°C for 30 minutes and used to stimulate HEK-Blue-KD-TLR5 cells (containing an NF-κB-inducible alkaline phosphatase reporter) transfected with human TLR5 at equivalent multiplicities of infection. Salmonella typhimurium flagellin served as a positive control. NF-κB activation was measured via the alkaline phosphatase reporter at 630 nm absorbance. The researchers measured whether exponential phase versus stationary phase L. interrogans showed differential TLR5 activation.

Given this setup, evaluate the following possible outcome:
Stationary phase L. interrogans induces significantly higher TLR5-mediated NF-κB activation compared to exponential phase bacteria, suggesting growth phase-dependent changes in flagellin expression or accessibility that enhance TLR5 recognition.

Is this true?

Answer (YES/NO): NO